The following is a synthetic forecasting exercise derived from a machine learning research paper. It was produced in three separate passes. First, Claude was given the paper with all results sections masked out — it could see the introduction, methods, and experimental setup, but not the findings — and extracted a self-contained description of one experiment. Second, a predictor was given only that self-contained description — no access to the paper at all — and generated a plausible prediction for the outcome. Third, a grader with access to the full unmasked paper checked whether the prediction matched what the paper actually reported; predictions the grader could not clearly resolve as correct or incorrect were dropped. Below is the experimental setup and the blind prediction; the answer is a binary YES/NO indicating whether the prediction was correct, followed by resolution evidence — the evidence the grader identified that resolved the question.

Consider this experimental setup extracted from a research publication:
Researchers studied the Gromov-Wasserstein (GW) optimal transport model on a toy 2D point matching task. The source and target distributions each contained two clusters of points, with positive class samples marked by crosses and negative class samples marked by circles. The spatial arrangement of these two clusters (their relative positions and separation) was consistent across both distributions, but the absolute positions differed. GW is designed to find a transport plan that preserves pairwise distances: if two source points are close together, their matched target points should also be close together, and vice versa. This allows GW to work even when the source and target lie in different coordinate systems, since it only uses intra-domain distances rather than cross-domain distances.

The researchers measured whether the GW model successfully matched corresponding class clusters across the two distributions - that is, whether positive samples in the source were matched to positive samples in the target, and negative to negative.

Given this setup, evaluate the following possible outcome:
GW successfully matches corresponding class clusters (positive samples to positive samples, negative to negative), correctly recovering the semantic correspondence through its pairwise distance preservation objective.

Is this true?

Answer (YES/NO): NO